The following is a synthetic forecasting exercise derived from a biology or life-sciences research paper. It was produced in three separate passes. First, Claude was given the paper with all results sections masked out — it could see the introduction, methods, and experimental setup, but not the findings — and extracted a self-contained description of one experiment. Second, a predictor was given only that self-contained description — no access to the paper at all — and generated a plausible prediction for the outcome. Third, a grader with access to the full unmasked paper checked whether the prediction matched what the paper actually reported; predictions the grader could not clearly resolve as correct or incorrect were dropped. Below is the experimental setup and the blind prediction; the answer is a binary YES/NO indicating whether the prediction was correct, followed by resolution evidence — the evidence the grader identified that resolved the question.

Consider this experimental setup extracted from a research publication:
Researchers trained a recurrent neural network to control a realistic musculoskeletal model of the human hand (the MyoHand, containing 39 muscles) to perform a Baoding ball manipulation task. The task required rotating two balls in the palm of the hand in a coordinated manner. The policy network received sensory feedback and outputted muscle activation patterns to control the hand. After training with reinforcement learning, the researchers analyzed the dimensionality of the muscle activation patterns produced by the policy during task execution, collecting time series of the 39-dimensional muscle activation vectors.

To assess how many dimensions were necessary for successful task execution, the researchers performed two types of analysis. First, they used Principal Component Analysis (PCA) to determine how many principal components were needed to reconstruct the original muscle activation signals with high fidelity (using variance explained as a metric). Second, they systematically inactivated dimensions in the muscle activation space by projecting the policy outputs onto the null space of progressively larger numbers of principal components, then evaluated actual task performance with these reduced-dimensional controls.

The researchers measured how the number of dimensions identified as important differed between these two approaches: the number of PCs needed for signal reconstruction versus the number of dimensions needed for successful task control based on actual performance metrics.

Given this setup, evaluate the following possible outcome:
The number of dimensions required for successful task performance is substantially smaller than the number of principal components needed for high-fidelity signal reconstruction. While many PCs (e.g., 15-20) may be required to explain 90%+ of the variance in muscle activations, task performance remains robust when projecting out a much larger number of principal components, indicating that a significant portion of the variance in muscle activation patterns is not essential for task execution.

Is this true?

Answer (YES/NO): NO